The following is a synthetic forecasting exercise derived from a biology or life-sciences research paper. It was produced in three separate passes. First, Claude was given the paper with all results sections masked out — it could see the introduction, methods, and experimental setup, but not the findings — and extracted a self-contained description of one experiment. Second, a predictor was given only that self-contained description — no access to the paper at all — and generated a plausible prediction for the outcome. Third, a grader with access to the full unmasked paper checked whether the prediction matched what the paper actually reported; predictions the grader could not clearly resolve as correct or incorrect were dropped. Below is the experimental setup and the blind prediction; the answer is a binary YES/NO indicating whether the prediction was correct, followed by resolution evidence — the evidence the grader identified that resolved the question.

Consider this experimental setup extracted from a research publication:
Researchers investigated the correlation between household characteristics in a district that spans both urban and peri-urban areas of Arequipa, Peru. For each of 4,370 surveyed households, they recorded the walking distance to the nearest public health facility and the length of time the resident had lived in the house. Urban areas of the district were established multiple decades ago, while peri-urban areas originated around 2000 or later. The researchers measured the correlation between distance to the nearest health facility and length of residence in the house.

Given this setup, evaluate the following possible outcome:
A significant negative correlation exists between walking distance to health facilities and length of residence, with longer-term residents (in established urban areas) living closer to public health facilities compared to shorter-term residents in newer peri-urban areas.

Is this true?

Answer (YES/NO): NO